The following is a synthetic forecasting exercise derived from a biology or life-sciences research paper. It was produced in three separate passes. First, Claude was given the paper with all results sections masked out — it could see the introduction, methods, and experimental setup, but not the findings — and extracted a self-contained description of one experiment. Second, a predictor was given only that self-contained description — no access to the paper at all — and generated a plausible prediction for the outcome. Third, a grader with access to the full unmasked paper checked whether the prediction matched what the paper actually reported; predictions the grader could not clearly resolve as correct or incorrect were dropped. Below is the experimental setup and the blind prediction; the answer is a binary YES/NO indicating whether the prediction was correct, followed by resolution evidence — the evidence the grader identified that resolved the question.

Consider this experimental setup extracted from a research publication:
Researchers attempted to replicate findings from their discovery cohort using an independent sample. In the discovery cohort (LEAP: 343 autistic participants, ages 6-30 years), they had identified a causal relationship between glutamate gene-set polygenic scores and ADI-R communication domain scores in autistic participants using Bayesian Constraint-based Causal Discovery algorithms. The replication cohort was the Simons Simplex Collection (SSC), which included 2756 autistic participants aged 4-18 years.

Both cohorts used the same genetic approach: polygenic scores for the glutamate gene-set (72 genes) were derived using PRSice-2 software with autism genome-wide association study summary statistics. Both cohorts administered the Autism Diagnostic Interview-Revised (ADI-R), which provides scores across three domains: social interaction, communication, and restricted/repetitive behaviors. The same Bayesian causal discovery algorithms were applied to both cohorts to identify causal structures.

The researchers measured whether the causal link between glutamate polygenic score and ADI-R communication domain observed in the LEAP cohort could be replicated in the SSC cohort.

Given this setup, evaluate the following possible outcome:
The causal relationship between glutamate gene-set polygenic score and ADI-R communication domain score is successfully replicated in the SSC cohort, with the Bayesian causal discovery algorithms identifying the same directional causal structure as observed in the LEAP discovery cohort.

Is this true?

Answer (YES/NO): NO